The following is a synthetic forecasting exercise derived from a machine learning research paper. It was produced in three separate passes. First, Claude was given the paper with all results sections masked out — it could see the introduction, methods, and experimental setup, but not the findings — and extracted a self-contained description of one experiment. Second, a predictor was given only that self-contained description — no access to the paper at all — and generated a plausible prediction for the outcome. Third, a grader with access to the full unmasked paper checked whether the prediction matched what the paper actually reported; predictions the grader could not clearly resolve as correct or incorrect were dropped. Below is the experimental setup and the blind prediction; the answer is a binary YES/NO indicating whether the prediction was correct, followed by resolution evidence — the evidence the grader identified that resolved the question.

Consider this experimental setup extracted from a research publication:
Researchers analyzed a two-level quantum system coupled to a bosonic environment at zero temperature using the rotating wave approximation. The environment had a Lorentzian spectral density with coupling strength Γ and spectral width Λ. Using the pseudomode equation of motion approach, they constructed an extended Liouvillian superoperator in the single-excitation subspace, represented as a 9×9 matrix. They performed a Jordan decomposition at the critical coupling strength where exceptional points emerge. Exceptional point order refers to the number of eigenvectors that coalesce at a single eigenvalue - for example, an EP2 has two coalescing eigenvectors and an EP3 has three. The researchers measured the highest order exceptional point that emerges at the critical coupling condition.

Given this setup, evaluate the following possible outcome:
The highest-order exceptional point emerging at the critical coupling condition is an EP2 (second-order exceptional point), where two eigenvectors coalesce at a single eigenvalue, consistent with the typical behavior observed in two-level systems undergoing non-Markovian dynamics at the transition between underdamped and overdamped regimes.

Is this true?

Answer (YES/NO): NO